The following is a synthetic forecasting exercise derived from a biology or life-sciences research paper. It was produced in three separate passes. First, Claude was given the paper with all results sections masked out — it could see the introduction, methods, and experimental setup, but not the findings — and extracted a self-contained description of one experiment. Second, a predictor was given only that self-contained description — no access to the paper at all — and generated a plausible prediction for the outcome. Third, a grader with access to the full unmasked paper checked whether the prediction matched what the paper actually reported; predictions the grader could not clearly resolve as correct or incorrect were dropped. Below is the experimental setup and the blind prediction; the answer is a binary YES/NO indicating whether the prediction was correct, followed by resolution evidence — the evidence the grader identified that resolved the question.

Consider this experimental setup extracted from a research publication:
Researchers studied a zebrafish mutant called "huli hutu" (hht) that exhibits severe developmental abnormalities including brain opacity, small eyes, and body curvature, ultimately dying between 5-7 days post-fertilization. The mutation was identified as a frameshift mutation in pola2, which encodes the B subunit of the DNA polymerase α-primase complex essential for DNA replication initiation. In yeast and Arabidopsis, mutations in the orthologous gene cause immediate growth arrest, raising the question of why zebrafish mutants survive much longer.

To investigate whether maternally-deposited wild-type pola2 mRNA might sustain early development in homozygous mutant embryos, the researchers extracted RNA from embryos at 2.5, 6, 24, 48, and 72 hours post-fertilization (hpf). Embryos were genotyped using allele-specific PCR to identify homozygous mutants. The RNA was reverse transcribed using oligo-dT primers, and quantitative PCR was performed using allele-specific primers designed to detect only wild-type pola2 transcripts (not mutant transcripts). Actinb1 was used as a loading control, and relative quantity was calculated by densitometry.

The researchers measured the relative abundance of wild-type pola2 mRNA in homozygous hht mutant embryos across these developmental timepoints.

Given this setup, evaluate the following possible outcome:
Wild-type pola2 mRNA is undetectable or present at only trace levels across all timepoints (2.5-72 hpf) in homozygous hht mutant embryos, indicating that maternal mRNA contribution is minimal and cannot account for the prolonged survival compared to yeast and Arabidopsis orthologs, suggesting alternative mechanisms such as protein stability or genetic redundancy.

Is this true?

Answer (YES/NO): NO